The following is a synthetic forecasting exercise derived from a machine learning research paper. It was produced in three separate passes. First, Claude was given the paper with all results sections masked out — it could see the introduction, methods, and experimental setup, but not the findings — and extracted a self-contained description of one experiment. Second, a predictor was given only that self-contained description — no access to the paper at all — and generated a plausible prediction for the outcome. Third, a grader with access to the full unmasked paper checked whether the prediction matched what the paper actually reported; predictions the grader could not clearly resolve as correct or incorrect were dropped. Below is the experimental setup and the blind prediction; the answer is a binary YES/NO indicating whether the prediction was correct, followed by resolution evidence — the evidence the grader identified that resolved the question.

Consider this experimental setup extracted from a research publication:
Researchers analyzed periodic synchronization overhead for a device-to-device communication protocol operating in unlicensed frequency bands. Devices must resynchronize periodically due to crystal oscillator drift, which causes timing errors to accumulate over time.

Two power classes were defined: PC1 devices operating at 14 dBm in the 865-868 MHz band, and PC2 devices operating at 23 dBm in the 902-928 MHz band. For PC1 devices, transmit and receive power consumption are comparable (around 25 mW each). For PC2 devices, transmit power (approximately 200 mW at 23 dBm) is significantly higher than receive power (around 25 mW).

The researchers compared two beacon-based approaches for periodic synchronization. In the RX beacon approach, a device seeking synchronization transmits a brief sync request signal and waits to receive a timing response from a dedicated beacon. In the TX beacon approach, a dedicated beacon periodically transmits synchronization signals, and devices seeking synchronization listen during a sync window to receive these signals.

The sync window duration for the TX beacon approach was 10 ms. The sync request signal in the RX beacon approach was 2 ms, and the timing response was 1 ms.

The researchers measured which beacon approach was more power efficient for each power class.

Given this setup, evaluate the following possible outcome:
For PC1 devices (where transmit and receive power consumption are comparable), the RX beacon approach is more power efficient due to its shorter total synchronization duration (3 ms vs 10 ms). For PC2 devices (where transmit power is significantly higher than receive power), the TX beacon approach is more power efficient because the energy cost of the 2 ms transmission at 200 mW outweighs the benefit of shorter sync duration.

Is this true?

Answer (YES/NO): YES